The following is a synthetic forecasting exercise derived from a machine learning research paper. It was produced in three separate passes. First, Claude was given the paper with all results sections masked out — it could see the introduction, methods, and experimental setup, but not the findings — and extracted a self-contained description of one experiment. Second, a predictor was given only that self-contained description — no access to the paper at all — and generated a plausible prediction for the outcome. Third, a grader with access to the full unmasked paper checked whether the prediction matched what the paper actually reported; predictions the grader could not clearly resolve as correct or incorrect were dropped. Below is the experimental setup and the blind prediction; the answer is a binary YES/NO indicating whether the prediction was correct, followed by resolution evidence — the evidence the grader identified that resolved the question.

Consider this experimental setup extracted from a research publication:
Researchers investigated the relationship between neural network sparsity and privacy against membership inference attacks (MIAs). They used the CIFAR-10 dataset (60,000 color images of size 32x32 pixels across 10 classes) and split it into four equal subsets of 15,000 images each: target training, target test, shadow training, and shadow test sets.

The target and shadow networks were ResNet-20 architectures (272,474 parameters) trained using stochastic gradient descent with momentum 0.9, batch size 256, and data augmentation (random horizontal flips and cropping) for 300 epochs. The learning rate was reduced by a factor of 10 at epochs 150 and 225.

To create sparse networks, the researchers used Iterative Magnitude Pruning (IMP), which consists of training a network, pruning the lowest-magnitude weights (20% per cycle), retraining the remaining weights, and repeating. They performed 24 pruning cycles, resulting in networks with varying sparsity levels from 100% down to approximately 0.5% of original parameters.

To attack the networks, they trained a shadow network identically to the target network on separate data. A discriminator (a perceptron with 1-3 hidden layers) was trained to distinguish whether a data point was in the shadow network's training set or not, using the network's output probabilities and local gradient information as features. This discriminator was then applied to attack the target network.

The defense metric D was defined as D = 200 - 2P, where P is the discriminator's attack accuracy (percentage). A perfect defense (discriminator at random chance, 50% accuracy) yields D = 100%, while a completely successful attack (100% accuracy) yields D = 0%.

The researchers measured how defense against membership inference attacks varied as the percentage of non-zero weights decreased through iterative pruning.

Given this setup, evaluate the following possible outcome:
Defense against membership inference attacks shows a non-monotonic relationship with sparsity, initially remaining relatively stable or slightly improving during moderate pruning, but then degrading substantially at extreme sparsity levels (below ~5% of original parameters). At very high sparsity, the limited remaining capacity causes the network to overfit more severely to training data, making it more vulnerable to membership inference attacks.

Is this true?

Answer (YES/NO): NO